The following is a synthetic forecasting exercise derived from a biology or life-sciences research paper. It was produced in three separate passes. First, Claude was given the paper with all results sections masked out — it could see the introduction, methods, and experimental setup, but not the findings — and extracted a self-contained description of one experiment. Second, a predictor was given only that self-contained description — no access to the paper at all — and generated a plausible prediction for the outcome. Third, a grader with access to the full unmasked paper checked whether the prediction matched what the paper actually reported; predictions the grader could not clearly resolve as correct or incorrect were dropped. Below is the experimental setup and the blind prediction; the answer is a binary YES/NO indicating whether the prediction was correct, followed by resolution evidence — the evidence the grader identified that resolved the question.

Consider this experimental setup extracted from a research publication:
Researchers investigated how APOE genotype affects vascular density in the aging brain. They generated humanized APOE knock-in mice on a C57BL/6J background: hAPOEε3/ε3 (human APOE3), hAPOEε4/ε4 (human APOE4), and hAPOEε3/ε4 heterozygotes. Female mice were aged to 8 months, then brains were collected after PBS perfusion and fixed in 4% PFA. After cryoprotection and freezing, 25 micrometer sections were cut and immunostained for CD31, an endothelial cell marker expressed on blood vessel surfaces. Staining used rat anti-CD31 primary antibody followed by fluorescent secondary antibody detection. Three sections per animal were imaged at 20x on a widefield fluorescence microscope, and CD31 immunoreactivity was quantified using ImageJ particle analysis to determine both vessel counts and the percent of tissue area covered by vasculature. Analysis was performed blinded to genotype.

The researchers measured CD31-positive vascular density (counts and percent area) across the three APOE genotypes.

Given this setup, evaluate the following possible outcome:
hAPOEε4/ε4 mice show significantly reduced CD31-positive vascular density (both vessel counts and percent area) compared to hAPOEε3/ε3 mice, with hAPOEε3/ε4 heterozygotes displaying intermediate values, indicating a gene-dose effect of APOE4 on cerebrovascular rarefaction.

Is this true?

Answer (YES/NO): NO